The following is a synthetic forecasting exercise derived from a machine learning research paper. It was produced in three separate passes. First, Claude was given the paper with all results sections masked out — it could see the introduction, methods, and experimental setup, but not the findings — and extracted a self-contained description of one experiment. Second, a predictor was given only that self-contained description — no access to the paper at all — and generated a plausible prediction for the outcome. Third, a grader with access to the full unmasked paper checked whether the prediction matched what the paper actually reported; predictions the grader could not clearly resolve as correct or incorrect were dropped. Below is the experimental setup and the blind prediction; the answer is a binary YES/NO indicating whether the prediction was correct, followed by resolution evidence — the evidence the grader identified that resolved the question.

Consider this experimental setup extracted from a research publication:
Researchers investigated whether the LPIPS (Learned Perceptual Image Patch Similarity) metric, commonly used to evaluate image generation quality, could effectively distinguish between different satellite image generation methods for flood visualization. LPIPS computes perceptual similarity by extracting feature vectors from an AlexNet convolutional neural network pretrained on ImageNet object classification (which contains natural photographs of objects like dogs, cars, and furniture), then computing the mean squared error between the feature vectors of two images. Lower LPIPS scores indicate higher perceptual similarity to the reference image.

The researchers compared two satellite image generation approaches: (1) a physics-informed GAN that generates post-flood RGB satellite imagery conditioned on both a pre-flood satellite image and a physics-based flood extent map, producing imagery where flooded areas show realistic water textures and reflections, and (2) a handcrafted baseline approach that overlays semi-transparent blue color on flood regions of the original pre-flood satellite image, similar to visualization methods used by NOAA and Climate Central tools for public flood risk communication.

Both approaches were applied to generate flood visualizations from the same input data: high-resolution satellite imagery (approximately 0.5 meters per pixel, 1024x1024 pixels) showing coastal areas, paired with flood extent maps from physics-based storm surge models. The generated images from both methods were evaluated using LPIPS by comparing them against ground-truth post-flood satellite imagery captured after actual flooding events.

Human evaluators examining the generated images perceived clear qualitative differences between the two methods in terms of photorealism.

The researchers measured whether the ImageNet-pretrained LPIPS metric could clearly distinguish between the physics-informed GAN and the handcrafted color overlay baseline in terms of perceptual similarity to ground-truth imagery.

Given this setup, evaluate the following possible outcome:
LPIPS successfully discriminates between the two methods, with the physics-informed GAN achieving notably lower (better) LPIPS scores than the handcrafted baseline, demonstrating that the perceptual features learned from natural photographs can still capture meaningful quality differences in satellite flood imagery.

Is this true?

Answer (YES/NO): NO